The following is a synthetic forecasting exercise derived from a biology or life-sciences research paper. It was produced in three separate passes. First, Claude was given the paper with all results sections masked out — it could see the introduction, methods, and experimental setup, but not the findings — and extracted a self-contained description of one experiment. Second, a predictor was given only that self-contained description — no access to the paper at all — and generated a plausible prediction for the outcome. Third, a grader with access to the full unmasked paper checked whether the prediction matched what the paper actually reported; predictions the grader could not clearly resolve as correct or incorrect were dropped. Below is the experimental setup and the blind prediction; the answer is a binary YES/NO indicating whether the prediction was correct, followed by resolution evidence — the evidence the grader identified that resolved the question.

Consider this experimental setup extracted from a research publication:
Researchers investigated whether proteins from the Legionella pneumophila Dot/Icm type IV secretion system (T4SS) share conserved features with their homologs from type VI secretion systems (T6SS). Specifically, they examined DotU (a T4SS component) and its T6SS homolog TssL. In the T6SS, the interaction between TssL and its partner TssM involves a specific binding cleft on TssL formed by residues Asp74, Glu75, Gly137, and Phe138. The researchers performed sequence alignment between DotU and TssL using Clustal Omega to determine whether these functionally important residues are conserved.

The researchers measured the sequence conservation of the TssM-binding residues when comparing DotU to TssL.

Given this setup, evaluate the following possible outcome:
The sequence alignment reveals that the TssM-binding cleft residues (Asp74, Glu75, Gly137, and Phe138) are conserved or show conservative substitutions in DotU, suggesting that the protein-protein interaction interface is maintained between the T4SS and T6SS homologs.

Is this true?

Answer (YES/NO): YES